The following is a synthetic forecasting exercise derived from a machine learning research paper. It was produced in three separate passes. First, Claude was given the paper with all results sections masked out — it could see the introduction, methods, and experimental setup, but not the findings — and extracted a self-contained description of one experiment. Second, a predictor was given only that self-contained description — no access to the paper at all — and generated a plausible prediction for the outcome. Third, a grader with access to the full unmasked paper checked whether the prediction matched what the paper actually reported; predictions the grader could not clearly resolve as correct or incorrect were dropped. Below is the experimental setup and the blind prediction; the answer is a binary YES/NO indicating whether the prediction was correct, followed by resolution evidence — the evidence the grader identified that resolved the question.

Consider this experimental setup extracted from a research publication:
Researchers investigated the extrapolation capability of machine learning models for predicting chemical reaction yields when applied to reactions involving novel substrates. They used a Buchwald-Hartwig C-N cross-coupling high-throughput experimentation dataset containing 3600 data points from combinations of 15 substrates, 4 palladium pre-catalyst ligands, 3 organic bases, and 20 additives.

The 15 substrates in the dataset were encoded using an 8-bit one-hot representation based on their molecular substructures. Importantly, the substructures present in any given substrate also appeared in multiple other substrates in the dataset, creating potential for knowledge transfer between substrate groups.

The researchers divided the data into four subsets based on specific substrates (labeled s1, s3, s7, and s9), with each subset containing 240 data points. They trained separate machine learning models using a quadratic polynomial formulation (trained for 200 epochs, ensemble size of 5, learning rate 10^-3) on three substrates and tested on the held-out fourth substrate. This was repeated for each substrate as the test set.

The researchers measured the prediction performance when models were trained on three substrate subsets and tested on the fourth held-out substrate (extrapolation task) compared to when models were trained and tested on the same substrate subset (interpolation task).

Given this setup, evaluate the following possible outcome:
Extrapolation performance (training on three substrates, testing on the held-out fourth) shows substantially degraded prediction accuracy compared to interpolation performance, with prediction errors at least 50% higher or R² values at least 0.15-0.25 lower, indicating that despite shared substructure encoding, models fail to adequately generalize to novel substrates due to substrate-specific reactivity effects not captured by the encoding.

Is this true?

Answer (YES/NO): YES